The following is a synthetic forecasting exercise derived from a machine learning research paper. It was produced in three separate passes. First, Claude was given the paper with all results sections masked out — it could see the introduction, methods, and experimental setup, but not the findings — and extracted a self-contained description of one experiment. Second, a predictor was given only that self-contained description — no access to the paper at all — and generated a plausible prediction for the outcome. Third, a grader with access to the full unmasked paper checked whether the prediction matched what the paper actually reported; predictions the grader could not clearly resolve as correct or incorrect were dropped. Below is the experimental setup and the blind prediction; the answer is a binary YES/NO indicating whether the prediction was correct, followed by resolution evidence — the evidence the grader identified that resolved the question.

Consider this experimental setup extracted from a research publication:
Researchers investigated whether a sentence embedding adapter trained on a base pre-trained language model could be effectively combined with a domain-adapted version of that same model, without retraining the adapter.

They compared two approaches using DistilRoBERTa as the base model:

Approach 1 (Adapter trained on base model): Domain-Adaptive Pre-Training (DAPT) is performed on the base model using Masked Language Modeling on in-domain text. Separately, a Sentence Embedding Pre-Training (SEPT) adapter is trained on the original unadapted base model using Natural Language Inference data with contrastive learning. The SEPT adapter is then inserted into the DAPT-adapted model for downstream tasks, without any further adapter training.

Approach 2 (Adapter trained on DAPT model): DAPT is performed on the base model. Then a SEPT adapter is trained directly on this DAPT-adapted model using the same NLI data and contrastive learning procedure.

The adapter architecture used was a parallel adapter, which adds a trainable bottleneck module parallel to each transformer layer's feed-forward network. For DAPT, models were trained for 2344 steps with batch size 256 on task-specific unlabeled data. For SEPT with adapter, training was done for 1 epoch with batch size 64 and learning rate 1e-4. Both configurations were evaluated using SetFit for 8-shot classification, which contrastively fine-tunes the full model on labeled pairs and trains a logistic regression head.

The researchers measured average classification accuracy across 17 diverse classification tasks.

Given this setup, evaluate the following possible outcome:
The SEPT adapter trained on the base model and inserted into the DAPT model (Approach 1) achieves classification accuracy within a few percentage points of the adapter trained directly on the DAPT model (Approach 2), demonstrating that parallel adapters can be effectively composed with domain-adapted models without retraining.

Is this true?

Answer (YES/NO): YES